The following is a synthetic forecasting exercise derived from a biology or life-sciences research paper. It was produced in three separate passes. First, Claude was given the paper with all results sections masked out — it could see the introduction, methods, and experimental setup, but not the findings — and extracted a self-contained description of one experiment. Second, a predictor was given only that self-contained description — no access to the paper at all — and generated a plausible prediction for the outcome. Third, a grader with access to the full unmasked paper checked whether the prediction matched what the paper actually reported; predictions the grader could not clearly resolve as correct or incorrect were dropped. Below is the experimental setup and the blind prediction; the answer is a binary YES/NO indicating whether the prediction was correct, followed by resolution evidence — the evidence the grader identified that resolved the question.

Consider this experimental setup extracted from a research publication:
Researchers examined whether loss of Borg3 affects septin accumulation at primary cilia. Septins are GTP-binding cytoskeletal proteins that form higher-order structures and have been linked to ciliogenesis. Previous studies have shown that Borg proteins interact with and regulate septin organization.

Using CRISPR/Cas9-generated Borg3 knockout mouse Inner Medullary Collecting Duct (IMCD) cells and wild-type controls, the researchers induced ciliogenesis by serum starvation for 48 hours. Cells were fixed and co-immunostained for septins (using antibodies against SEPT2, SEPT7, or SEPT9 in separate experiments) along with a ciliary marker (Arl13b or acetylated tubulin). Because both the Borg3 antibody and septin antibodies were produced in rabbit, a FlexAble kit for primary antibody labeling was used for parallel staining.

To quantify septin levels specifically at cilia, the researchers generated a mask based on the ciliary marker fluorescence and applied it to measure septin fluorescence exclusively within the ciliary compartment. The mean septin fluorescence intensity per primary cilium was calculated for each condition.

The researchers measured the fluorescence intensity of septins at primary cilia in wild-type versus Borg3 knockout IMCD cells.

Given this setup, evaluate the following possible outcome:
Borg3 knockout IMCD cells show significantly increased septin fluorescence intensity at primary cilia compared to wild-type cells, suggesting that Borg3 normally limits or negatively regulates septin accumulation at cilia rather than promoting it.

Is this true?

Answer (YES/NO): NO